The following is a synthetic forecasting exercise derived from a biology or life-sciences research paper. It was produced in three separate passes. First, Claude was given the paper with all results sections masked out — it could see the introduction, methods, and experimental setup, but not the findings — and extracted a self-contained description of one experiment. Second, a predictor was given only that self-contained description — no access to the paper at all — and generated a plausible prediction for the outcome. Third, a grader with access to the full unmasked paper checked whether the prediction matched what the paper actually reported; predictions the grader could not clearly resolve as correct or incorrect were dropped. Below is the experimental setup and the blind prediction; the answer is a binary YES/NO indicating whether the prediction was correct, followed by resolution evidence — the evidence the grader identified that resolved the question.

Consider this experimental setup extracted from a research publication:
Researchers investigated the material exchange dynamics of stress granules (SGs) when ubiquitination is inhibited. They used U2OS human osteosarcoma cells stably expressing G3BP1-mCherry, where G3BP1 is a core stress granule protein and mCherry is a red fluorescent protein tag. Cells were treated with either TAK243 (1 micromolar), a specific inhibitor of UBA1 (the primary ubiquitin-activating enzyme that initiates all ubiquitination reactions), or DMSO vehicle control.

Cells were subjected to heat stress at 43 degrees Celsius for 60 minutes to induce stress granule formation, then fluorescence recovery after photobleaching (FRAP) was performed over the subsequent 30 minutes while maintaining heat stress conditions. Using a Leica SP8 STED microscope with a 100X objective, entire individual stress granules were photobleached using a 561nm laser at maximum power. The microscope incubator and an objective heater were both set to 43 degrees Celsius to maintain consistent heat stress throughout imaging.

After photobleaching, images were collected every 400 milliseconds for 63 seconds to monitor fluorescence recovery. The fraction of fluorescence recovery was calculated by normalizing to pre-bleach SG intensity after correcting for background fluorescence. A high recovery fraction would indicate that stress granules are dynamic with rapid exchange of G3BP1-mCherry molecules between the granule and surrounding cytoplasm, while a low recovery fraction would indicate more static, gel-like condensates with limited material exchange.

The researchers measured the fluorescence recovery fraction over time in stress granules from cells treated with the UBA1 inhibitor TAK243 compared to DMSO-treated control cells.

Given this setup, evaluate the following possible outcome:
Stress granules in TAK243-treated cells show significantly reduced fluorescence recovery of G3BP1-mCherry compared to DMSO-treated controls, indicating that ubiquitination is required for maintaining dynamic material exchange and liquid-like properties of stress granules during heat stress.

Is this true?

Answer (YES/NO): YES